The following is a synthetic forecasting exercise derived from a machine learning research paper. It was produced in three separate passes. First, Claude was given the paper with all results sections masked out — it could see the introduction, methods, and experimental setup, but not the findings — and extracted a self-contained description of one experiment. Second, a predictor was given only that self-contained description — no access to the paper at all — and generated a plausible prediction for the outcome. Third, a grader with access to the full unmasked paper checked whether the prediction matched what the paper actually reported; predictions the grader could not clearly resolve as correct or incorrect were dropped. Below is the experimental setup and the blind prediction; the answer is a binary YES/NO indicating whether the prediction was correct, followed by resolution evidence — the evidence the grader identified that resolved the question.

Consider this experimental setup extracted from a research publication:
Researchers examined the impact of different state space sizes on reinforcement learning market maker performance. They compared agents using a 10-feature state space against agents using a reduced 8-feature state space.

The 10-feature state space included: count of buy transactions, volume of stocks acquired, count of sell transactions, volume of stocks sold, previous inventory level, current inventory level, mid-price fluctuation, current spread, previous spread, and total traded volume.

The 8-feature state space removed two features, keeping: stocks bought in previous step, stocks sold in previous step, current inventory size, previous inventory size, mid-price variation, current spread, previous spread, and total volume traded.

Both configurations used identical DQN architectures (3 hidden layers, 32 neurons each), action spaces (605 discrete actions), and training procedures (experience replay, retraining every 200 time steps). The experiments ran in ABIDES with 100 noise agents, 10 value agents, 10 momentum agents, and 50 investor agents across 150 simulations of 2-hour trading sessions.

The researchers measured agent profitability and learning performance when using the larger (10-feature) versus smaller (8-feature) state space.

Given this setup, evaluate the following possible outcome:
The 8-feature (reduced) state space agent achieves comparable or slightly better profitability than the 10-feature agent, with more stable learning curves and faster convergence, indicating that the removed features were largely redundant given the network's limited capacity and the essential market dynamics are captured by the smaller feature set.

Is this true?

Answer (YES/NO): YES